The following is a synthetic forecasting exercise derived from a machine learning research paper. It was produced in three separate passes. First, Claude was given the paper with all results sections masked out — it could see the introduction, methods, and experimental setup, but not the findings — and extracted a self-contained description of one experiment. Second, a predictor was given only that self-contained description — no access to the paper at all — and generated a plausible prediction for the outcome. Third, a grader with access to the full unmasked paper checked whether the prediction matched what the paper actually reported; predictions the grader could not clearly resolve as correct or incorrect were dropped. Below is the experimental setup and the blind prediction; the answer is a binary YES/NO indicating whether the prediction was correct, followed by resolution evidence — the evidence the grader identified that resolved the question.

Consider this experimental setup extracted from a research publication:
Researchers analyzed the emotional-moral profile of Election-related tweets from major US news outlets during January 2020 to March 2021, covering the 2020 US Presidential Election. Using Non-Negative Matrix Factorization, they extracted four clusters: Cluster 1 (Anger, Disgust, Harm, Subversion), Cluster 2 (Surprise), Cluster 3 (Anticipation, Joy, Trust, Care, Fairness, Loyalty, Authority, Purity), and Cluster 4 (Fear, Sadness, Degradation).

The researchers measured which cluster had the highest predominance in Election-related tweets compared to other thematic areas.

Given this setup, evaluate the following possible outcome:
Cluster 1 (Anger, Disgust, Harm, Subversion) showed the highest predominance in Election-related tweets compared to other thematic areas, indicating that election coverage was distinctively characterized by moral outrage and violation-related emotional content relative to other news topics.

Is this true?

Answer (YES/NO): NO